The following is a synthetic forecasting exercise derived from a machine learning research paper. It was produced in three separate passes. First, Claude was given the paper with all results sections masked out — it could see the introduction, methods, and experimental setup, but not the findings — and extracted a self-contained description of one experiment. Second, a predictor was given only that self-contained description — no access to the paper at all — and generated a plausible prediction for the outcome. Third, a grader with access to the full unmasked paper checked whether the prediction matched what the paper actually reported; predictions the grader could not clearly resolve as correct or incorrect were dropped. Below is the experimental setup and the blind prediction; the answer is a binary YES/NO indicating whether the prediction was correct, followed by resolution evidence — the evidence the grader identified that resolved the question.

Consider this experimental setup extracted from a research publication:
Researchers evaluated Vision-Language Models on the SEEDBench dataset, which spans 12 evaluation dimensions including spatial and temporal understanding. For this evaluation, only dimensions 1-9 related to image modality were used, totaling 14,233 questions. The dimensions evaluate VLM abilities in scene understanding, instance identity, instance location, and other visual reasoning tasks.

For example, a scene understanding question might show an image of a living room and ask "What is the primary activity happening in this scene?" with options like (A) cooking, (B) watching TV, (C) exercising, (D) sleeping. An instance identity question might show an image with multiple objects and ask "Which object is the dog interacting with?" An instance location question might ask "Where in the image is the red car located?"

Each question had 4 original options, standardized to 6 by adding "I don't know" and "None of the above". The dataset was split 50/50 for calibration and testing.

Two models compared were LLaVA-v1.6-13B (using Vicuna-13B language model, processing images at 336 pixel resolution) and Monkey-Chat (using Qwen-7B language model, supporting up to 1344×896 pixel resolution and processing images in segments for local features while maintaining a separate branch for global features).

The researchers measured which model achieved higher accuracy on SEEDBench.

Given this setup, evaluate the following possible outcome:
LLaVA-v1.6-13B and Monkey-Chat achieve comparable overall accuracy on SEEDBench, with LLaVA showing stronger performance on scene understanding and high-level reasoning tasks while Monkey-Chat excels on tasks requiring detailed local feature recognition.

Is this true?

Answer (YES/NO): NO